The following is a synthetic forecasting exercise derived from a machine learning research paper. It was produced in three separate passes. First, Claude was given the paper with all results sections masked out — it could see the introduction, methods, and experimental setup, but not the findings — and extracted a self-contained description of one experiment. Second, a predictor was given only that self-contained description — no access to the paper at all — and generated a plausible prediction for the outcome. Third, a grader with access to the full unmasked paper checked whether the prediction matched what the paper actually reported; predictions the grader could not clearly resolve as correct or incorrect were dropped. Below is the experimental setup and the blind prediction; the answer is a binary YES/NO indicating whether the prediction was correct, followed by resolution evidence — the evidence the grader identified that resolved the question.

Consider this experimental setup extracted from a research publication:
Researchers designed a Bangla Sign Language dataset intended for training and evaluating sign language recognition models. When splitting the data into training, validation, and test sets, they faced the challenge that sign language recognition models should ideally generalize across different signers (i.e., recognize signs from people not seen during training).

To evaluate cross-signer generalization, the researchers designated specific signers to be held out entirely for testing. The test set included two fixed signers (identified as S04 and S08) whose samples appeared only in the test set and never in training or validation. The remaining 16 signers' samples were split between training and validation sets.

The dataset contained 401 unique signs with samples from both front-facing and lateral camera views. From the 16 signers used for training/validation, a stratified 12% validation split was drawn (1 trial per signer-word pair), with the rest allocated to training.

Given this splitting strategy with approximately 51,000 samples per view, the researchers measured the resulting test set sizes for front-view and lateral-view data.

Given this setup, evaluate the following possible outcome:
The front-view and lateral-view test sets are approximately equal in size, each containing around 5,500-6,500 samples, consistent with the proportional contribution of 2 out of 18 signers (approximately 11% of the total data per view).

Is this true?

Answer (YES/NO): NO